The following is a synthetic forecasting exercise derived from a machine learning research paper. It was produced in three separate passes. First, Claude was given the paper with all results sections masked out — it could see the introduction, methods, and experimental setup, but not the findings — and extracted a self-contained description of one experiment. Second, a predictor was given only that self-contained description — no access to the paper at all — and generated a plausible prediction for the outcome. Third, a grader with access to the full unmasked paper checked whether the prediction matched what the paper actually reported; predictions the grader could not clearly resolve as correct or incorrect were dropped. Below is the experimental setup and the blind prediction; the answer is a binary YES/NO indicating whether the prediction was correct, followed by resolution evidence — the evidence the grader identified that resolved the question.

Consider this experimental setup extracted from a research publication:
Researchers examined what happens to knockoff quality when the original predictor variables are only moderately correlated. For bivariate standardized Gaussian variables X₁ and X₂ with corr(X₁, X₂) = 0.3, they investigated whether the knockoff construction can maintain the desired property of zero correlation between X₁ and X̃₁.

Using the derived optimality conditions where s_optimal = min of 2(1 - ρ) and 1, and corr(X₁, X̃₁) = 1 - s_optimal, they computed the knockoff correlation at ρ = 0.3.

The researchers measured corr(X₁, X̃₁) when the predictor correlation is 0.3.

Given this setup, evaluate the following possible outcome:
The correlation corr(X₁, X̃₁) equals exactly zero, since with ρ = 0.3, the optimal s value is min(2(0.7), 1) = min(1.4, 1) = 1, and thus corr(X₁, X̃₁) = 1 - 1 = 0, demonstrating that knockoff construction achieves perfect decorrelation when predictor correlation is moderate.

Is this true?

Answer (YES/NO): YES